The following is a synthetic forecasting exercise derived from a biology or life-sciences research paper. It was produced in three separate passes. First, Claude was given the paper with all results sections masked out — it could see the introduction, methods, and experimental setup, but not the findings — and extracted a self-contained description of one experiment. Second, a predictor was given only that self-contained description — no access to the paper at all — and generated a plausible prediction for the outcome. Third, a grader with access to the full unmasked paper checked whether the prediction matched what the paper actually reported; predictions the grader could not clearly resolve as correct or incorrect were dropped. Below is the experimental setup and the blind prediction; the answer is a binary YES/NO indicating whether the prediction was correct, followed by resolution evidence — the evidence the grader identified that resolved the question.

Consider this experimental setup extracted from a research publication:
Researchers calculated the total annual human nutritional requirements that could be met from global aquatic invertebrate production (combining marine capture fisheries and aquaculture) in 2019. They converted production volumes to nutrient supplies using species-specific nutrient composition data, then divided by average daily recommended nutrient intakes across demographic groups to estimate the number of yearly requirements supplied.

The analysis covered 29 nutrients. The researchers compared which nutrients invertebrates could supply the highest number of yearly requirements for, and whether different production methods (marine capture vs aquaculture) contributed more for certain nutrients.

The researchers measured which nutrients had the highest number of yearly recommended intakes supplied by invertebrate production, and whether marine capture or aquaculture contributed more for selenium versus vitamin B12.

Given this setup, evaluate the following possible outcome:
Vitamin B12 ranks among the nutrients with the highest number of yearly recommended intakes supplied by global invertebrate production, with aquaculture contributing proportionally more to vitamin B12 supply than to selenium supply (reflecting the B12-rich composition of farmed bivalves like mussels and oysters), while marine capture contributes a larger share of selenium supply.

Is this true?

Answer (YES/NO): YES